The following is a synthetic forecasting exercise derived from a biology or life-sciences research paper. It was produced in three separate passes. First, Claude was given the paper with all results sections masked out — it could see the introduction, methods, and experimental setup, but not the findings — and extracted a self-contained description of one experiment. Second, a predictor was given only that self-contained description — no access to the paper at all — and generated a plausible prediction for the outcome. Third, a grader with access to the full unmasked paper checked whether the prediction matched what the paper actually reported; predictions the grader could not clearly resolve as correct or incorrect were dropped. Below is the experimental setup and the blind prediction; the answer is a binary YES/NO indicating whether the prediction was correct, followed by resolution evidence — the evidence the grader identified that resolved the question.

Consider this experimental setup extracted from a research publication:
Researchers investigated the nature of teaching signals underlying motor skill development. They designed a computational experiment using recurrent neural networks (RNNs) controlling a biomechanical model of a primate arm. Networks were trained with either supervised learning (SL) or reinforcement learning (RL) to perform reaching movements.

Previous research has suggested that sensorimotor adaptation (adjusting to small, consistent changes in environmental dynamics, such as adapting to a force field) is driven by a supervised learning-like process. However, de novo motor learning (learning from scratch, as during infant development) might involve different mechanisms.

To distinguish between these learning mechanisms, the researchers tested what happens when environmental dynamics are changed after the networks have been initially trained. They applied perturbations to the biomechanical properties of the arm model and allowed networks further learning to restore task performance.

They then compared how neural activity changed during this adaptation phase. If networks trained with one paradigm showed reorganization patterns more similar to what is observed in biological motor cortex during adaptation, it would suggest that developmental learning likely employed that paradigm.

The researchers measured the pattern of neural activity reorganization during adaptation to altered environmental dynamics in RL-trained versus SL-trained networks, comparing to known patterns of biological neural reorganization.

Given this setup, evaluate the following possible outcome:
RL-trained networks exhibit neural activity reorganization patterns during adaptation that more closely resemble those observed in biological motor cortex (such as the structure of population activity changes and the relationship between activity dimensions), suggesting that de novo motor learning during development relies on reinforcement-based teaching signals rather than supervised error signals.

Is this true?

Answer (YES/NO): YES